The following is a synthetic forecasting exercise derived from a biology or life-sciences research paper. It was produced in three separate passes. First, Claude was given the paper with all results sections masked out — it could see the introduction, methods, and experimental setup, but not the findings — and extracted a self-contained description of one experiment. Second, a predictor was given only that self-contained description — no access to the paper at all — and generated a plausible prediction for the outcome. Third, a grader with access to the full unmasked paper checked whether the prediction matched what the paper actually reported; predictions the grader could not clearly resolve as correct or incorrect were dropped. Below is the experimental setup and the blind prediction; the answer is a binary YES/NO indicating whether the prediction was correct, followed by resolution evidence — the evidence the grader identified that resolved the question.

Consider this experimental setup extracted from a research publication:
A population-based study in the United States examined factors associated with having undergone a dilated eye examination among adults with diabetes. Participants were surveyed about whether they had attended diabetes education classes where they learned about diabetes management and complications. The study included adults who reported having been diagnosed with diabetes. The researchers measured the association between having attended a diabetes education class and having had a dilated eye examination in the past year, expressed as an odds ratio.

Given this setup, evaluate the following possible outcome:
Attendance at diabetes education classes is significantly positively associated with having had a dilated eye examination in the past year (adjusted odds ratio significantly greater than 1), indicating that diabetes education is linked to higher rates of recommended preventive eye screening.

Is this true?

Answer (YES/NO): YES